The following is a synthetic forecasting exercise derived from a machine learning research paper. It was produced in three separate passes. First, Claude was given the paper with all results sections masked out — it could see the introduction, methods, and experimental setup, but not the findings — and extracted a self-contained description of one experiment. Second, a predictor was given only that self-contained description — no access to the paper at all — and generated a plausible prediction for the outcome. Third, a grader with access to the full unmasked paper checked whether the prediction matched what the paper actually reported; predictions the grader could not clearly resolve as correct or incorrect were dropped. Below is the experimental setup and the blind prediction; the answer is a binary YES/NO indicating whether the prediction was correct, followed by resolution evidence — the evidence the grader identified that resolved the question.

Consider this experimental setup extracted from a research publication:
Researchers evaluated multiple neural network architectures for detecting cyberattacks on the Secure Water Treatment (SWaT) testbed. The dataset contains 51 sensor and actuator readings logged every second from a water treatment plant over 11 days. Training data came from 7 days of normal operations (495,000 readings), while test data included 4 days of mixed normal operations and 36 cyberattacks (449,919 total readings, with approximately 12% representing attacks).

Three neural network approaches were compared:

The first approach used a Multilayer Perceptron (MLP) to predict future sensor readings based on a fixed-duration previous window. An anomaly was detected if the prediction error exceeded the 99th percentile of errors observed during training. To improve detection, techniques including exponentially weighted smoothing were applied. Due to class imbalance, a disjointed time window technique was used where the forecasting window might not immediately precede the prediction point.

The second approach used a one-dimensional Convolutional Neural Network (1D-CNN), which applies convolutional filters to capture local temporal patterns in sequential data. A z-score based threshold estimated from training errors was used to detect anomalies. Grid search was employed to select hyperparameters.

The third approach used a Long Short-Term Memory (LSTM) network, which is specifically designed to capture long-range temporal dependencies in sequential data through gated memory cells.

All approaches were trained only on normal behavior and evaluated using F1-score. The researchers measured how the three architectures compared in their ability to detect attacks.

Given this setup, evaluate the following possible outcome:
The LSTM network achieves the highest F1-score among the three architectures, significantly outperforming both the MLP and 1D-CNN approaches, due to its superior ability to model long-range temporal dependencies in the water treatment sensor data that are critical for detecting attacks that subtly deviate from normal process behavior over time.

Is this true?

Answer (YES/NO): NO